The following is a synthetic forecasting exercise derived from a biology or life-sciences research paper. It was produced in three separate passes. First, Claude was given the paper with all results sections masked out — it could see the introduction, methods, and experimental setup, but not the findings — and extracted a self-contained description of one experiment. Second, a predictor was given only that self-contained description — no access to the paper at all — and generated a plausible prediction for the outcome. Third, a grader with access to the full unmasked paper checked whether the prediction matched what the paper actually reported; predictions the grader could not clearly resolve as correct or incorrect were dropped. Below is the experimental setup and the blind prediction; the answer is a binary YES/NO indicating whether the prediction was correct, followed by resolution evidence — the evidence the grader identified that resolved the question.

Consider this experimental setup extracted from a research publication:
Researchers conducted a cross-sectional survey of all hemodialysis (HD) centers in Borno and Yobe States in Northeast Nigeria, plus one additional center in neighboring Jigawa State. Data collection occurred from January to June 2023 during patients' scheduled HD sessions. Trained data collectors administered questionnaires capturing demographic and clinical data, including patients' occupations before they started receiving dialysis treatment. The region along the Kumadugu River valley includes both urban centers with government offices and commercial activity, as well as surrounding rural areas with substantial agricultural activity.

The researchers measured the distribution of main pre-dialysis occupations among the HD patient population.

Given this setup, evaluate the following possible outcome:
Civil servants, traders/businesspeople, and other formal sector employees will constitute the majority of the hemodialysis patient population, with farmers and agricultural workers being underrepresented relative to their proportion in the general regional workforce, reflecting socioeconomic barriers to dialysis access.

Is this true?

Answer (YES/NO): NO